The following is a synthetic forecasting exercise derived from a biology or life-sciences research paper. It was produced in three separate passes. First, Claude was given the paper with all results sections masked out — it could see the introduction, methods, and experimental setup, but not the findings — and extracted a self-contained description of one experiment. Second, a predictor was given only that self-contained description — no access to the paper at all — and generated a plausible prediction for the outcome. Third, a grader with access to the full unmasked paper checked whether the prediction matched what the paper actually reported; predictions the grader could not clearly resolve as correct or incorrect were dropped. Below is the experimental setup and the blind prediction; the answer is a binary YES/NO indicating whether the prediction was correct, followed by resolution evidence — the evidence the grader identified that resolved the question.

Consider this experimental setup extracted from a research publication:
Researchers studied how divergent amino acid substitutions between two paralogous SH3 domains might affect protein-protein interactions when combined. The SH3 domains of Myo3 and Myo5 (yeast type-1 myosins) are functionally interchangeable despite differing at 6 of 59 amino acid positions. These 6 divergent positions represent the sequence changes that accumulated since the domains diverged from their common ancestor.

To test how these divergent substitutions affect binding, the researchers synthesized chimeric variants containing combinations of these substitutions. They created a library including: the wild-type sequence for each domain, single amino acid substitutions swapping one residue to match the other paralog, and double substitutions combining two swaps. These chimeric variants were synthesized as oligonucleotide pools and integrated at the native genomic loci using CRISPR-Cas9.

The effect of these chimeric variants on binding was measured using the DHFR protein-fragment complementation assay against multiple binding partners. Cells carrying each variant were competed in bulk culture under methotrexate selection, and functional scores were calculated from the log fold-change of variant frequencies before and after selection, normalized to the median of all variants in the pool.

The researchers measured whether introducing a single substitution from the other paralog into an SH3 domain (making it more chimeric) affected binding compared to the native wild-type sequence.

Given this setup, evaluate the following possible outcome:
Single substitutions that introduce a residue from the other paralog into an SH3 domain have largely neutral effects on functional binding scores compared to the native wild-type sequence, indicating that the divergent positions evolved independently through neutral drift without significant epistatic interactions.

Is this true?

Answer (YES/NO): NO